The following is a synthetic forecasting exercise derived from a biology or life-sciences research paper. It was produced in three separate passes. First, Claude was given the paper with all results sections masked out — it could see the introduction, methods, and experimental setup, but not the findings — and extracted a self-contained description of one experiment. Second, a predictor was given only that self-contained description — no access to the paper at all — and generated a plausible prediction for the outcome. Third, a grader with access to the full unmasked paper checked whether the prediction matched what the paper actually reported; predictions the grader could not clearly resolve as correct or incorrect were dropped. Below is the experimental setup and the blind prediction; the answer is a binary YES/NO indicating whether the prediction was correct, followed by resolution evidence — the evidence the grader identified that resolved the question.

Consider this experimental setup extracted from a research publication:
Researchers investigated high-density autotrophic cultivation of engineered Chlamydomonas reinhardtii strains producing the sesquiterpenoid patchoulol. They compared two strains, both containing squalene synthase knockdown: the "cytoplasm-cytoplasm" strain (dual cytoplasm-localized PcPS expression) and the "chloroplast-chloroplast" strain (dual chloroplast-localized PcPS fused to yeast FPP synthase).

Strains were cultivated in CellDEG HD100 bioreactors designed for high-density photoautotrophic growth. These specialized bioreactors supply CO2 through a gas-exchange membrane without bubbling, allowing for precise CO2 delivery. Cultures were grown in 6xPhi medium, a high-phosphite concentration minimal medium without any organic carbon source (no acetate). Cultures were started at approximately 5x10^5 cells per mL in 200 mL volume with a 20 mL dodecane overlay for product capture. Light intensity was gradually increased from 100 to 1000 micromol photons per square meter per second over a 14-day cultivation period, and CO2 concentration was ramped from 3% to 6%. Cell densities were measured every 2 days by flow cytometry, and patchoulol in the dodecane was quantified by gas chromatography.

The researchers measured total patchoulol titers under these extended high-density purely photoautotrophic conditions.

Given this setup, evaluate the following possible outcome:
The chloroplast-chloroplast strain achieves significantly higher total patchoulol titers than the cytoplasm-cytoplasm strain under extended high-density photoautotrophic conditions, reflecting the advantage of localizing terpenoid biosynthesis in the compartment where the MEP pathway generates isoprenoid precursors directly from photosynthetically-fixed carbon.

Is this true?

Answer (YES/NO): YES